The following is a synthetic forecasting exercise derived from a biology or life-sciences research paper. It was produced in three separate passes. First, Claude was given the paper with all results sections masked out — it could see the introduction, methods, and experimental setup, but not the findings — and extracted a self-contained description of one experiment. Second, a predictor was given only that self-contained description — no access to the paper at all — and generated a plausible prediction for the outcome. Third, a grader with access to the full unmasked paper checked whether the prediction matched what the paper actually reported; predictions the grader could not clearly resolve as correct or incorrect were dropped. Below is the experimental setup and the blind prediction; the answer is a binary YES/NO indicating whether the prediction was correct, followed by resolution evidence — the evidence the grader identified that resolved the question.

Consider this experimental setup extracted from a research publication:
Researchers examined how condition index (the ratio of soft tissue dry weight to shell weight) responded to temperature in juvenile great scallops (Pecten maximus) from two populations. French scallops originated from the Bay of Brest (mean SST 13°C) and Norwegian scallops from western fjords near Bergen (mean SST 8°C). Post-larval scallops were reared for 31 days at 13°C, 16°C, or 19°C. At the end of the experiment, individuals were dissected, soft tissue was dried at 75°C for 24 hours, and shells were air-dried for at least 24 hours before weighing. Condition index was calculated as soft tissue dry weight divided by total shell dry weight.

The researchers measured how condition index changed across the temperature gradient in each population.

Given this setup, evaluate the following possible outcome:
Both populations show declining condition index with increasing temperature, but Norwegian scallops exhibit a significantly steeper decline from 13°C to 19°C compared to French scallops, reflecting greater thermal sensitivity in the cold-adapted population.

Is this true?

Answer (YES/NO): NO